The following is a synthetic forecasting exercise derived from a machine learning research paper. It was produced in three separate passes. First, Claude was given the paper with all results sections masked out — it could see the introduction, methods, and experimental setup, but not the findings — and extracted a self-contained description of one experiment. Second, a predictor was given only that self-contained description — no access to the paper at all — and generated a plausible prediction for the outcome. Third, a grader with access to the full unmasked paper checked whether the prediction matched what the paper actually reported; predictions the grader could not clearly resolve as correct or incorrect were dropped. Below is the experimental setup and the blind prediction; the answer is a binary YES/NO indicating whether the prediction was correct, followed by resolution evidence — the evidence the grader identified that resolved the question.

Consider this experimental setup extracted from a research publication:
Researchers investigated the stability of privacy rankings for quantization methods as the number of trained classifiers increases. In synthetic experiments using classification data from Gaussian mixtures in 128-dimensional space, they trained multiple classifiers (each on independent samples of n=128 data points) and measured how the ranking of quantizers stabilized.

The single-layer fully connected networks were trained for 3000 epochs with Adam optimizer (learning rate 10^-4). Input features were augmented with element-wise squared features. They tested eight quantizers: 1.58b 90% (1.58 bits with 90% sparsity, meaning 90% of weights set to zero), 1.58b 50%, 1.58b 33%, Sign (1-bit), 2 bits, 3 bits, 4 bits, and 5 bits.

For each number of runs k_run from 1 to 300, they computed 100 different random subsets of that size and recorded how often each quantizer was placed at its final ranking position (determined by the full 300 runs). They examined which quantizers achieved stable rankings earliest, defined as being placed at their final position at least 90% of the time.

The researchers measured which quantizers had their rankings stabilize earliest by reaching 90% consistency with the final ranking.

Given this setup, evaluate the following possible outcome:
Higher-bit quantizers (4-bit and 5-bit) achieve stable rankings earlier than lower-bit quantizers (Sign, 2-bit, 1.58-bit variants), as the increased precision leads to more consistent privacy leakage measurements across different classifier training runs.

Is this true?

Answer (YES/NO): NO